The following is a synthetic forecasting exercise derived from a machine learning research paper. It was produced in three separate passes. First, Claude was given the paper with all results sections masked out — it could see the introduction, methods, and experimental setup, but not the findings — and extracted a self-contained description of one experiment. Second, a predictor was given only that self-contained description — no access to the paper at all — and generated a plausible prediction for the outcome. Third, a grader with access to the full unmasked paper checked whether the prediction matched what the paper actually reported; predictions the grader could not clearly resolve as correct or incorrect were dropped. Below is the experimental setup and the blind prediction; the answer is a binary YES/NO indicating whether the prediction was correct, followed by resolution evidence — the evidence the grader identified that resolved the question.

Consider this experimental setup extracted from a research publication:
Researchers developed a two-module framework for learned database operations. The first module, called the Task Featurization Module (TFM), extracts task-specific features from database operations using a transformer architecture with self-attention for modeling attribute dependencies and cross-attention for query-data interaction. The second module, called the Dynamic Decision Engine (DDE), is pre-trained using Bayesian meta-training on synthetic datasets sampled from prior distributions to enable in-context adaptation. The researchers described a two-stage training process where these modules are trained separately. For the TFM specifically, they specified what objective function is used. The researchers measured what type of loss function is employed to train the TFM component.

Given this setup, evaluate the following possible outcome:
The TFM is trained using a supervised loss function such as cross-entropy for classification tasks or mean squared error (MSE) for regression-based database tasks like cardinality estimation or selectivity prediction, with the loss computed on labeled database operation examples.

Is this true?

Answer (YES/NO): NO